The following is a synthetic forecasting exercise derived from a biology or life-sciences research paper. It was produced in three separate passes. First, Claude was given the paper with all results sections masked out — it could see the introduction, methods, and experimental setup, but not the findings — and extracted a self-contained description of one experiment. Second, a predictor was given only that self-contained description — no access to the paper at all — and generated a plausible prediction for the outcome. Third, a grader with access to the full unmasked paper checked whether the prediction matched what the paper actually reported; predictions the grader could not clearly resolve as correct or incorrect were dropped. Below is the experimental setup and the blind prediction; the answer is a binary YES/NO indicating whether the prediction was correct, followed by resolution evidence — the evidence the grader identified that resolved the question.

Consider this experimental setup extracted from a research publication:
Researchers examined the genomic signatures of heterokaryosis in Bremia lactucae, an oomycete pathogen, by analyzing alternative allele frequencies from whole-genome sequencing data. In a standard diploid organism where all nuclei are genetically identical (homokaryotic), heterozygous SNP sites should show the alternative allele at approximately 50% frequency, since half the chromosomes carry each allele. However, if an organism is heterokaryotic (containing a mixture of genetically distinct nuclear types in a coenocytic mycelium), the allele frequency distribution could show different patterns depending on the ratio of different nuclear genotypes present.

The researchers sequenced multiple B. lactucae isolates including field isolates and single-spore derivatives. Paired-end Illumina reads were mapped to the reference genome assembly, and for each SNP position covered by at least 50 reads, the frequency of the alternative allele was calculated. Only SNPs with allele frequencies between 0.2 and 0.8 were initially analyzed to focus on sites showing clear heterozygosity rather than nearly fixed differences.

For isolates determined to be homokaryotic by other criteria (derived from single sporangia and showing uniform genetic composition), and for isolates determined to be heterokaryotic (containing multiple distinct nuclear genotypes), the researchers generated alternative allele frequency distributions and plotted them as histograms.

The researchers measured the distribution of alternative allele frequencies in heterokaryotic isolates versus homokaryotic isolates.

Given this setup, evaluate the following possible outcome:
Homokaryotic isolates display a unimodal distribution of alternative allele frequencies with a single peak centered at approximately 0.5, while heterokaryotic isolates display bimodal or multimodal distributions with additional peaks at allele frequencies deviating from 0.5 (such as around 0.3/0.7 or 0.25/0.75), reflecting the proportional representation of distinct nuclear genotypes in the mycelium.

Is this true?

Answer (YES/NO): YES